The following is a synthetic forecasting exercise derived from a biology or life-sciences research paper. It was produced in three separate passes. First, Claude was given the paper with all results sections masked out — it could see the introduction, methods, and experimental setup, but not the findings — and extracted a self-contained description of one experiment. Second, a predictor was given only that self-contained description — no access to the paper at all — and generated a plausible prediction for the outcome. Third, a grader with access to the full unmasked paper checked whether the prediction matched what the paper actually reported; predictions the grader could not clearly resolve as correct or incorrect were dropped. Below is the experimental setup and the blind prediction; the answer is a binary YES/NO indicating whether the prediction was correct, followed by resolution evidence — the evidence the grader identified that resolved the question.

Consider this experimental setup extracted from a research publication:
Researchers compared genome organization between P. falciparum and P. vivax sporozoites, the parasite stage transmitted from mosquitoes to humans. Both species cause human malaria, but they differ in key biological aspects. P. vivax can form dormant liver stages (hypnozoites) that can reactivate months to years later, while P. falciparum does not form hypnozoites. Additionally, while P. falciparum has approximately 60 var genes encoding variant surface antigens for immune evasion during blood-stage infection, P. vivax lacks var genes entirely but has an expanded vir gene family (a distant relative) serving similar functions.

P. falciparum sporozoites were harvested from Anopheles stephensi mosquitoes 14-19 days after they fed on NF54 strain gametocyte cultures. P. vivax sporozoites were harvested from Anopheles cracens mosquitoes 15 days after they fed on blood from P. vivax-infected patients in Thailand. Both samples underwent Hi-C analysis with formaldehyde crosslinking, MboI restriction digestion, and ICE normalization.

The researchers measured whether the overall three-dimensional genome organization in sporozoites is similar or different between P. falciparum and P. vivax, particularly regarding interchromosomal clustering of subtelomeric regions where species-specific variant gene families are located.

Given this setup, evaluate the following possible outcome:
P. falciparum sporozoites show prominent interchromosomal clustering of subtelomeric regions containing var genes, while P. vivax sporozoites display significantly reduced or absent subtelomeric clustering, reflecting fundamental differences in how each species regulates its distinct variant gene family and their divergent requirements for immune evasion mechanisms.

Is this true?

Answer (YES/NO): NO